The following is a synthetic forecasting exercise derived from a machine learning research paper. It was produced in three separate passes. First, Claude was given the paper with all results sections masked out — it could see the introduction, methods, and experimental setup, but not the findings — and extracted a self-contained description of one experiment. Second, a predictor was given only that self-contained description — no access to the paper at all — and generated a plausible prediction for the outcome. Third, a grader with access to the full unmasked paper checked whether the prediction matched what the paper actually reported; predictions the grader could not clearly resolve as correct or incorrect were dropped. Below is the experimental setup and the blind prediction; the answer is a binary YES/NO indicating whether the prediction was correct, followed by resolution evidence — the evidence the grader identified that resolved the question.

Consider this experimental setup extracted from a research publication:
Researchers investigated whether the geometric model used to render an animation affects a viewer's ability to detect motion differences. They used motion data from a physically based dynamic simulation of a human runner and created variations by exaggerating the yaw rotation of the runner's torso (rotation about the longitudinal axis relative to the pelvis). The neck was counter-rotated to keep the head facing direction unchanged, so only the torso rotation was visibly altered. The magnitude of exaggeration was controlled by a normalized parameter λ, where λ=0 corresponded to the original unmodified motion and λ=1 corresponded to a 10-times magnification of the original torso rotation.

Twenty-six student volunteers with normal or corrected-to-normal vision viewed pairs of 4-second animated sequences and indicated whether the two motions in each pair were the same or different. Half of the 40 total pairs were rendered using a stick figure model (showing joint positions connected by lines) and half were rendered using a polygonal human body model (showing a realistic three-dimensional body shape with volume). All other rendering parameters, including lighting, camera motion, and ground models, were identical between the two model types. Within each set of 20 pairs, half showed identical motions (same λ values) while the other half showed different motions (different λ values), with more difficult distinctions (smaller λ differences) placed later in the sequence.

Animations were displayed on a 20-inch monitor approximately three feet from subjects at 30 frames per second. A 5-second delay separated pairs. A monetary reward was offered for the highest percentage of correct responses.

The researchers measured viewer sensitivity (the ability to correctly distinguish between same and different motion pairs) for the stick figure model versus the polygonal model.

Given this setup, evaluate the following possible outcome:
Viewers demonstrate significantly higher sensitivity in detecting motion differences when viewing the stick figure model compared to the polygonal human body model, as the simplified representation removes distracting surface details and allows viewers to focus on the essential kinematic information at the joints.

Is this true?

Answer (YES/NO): NO